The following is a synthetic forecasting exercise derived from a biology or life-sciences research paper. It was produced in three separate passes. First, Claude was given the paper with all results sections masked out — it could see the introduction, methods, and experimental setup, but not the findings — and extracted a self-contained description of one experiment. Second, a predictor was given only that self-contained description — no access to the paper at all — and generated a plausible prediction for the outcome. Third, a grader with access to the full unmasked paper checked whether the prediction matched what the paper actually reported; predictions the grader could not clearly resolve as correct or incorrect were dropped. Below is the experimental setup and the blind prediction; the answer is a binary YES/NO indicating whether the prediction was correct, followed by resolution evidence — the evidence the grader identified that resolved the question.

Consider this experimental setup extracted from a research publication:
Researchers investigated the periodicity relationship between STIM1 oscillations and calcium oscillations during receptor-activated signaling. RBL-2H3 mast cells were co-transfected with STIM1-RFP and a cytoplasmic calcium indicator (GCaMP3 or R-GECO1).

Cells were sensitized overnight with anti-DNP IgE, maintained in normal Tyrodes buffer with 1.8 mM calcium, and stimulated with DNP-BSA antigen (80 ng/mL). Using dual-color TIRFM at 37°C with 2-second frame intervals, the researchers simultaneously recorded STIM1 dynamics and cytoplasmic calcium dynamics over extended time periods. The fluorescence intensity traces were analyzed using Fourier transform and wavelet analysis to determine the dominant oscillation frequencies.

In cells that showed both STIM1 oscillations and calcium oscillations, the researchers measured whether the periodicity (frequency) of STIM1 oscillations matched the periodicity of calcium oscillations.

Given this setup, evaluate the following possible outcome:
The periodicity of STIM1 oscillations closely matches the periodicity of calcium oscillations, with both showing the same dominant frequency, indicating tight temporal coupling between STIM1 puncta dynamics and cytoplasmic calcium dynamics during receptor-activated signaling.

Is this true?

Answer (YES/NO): YES